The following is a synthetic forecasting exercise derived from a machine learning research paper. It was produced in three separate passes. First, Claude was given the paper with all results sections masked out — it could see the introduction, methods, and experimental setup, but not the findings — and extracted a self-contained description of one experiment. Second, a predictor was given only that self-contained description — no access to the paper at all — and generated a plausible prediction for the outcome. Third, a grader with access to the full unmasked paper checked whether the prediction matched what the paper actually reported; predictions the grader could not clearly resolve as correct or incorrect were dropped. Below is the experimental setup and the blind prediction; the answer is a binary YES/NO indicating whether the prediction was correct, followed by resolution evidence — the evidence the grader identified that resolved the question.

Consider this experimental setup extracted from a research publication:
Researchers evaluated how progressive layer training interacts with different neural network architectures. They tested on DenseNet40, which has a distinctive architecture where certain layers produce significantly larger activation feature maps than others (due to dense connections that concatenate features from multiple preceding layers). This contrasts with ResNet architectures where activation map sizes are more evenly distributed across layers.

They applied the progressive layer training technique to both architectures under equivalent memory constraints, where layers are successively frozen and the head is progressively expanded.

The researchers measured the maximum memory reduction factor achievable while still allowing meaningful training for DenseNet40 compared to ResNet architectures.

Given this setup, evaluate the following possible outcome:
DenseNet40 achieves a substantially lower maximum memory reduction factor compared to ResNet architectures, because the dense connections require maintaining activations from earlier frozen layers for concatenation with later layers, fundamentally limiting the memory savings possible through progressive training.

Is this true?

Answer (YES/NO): NO